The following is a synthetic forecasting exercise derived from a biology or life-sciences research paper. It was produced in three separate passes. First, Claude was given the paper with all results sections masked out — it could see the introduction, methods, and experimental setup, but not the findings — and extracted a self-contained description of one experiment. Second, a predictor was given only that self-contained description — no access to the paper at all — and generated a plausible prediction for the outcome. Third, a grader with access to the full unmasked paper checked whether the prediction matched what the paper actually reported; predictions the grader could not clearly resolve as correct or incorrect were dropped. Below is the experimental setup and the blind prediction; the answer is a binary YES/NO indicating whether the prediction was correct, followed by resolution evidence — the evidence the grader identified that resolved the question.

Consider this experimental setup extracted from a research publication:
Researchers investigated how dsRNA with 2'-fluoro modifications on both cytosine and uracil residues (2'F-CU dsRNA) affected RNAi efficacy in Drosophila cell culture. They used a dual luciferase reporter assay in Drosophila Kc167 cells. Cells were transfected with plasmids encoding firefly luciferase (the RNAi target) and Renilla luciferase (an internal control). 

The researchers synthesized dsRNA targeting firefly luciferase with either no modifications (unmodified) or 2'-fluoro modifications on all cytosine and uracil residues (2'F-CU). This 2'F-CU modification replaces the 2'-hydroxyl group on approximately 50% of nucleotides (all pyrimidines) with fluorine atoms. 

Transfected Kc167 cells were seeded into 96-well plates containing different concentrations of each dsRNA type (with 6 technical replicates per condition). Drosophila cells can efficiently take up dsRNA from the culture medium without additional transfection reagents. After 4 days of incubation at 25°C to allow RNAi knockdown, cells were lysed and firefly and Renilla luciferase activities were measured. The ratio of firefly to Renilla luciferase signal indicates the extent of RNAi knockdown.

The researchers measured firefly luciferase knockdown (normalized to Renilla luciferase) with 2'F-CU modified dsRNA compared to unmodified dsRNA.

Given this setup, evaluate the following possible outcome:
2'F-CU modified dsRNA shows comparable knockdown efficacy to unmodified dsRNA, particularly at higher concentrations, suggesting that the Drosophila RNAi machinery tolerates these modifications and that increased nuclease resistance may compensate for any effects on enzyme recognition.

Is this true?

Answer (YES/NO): NO